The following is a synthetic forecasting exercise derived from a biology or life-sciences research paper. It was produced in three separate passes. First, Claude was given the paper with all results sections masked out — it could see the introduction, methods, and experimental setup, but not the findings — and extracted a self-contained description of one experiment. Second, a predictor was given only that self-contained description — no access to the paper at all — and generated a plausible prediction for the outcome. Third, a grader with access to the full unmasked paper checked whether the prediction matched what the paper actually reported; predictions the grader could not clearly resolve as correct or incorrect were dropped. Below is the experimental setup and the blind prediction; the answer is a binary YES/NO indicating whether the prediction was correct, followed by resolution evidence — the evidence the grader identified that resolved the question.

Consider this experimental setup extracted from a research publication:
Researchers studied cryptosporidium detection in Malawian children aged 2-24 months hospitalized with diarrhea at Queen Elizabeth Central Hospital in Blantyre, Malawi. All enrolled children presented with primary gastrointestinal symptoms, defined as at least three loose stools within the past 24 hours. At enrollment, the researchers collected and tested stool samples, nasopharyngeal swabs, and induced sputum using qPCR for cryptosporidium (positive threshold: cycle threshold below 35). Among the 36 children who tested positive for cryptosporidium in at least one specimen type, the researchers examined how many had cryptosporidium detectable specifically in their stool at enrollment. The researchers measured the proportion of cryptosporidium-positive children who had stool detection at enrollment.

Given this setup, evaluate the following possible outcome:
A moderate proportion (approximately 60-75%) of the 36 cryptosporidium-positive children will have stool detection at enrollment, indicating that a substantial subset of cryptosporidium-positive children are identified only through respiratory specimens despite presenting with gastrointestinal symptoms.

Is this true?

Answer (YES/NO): NO